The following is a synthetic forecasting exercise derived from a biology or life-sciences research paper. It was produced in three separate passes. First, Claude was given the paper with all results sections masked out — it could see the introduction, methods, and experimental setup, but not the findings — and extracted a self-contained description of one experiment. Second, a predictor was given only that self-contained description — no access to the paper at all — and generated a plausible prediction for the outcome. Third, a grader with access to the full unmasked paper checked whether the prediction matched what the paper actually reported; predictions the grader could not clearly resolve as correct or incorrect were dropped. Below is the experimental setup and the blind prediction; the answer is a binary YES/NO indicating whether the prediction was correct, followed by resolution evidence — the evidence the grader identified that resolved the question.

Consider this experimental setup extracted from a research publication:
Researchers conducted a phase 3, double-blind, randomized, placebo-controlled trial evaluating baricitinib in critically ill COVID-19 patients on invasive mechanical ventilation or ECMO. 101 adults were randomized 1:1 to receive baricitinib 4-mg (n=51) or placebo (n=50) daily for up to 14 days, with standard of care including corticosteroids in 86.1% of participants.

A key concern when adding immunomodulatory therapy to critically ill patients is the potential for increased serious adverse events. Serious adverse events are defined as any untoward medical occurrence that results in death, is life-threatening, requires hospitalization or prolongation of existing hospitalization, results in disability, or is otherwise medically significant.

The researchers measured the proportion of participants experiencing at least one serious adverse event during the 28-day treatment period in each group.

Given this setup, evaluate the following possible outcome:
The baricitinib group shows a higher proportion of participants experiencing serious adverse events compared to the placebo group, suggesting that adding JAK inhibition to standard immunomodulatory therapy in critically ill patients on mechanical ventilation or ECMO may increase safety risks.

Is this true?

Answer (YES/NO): NO